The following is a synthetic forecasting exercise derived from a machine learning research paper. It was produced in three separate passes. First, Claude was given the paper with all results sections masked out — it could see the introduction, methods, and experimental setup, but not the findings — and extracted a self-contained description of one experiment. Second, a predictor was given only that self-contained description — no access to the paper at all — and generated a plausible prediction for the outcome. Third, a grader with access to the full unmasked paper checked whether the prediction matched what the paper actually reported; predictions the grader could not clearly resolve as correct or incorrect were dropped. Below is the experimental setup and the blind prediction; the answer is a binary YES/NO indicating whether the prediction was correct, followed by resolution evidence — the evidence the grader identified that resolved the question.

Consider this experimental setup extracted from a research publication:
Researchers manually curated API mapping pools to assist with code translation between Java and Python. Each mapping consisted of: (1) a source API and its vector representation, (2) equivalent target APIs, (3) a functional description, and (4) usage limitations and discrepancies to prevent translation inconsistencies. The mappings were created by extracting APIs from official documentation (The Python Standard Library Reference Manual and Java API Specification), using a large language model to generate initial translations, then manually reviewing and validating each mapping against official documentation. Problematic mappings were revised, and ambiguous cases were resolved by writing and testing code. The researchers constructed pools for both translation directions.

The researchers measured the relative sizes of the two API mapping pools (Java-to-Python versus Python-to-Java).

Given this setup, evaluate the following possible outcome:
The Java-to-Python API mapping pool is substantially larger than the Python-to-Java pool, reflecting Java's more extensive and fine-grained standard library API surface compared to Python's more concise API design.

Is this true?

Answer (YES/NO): YES